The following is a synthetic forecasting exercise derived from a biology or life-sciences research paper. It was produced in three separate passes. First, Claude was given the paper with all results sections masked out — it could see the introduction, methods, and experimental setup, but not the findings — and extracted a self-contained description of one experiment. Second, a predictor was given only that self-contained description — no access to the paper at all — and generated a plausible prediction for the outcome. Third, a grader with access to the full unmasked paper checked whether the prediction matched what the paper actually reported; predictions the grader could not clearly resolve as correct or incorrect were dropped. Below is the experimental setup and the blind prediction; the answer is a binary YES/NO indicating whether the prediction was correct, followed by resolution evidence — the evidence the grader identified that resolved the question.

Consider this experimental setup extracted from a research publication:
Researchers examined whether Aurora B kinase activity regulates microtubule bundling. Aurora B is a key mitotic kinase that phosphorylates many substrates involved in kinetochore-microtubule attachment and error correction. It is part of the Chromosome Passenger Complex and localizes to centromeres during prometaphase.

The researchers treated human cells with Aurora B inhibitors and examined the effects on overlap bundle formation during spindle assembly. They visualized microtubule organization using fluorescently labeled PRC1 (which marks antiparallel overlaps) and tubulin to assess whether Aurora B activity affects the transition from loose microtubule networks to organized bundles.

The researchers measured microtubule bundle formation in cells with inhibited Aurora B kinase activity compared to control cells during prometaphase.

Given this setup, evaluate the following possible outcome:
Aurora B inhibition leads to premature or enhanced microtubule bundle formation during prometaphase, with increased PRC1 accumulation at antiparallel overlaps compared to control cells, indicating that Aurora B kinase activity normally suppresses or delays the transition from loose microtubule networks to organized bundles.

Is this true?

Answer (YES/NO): NO